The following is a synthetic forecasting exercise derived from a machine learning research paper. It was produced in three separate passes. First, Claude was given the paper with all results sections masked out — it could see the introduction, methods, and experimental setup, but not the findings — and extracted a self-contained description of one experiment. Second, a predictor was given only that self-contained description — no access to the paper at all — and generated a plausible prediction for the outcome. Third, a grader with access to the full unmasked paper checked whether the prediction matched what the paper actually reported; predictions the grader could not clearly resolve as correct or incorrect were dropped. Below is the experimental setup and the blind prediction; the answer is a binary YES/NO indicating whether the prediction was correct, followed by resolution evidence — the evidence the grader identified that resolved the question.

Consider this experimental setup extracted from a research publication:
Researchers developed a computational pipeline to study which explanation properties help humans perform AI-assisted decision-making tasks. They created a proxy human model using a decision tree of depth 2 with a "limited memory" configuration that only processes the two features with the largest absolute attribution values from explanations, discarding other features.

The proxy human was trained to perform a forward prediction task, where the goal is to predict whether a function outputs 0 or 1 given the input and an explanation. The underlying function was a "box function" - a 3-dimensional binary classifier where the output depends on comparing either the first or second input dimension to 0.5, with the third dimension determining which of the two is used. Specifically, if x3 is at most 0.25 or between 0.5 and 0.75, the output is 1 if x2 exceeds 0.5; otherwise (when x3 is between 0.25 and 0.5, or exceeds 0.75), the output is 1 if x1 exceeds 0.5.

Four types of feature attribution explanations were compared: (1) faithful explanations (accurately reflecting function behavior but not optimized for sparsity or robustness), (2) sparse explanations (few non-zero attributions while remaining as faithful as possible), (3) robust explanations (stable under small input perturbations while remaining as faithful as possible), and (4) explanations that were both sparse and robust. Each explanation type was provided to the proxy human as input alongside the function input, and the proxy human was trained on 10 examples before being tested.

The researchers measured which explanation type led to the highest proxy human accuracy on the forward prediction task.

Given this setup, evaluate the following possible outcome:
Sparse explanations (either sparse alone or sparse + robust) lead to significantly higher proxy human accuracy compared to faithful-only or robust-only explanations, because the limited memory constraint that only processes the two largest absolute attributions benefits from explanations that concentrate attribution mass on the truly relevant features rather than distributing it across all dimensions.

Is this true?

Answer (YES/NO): NO